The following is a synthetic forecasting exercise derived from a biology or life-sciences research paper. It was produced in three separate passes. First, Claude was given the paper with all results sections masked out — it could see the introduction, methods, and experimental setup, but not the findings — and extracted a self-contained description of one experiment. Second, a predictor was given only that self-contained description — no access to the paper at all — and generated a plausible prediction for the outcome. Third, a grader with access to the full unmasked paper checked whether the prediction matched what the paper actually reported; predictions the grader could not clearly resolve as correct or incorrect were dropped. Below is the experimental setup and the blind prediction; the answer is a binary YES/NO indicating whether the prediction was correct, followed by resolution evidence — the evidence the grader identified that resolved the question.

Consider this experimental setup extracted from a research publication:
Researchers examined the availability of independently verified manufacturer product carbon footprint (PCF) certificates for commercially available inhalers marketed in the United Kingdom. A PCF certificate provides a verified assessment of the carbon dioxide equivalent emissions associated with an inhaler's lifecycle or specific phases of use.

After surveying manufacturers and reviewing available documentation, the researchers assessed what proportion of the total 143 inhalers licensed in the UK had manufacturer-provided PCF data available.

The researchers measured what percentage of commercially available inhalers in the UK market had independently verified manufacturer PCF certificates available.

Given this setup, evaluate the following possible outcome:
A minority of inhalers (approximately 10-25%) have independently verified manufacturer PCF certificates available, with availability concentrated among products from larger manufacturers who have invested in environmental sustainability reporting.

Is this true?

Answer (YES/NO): NO